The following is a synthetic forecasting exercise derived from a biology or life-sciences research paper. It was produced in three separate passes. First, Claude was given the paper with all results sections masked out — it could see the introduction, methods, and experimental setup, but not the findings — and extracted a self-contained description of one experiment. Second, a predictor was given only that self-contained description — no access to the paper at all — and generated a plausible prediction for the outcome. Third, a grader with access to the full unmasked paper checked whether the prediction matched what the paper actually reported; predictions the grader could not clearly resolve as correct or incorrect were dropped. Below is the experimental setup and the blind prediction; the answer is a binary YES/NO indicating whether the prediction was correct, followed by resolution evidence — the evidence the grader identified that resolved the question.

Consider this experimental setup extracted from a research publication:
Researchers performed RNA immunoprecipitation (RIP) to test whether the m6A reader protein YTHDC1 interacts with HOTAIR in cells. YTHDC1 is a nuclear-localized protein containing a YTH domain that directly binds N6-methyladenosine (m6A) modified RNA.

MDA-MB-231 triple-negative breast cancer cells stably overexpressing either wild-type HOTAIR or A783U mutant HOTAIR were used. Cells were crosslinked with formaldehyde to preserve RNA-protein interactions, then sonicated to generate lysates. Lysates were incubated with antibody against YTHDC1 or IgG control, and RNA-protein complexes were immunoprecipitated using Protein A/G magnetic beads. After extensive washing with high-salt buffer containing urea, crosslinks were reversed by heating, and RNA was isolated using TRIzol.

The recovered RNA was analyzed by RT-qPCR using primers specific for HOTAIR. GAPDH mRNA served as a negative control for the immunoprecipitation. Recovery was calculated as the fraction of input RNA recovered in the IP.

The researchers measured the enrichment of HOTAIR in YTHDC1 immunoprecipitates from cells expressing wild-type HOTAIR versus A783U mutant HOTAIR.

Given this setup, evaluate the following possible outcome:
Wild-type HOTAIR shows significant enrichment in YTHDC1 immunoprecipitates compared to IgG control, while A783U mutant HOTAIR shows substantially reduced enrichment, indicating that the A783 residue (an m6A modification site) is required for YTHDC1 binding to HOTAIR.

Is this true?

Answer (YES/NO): NO